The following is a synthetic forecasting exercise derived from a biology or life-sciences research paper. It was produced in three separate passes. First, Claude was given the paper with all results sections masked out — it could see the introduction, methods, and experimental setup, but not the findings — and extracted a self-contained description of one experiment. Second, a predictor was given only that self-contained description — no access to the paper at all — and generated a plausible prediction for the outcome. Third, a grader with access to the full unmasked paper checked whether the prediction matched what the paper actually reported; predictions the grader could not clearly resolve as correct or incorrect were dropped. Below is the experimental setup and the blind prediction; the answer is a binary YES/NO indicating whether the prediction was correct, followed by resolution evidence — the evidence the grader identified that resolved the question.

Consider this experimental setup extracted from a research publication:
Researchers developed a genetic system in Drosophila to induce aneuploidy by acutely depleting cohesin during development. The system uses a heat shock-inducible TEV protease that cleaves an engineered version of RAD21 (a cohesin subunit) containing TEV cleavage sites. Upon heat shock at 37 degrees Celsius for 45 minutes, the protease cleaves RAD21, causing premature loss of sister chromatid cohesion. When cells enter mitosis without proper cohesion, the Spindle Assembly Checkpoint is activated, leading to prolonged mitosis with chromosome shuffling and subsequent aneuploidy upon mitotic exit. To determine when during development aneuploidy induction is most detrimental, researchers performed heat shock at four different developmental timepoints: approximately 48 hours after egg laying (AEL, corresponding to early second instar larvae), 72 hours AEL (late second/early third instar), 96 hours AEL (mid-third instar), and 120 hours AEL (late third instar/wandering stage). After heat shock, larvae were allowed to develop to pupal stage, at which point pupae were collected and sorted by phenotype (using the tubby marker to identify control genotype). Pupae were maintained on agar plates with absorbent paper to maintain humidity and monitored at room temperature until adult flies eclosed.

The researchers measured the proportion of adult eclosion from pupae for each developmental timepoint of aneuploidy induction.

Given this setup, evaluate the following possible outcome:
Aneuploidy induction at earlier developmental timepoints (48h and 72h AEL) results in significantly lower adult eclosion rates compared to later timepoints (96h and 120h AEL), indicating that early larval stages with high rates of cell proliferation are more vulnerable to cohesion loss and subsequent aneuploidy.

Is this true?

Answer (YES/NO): NO